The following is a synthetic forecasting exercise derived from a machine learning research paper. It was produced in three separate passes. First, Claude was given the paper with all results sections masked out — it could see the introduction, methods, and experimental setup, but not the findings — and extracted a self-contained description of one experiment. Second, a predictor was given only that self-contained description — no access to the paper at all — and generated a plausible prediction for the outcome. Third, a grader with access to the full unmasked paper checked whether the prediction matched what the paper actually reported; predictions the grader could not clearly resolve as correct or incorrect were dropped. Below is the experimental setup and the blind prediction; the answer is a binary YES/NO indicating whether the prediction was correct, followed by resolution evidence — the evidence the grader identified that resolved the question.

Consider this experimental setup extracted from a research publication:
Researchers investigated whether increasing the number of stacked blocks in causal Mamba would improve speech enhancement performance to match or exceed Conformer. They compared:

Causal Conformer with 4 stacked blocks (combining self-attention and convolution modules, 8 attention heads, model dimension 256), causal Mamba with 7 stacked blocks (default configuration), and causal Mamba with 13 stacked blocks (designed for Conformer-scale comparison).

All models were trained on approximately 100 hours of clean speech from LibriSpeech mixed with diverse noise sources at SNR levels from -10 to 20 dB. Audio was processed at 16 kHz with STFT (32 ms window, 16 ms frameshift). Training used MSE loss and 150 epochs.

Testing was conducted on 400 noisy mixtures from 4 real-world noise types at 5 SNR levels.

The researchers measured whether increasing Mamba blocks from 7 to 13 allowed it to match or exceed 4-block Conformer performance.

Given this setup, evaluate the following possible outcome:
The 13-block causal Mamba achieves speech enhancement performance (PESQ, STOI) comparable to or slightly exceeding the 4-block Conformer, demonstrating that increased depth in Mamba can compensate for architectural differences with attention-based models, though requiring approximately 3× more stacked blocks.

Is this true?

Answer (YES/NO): YES